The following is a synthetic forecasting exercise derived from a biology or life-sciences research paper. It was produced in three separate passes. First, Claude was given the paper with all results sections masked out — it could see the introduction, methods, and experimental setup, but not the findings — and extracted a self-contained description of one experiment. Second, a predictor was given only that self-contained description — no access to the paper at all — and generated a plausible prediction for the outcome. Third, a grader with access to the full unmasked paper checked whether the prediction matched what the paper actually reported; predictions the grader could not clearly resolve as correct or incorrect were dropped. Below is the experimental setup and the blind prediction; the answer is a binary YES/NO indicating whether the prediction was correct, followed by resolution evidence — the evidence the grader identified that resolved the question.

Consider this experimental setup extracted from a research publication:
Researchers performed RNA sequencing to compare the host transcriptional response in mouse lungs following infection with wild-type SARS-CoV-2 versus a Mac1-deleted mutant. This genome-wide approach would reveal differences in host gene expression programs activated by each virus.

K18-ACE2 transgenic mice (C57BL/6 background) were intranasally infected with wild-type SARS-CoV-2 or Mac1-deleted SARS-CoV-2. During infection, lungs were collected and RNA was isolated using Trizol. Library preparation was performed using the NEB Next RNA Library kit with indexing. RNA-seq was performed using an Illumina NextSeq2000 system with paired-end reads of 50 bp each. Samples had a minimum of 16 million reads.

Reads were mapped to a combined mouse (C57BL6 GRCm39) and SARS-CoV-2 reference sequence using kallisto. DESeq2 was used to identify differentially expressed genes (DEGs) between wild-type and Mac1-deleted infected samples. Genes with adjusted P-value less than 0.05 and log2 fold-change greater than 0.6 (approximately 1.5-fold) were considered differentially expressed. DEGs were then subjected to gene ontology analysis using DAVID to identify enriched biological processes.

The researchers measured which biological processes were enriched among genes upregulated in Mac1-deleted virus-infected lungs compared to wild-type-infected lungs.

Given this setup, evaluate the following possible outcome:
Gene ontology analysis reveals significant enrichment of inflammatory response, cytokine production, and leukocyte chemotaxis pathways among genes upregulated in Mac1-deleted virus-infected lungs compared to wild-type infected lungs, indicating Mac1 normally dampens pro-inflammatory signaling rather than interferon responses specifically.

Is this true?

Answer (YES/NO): NO